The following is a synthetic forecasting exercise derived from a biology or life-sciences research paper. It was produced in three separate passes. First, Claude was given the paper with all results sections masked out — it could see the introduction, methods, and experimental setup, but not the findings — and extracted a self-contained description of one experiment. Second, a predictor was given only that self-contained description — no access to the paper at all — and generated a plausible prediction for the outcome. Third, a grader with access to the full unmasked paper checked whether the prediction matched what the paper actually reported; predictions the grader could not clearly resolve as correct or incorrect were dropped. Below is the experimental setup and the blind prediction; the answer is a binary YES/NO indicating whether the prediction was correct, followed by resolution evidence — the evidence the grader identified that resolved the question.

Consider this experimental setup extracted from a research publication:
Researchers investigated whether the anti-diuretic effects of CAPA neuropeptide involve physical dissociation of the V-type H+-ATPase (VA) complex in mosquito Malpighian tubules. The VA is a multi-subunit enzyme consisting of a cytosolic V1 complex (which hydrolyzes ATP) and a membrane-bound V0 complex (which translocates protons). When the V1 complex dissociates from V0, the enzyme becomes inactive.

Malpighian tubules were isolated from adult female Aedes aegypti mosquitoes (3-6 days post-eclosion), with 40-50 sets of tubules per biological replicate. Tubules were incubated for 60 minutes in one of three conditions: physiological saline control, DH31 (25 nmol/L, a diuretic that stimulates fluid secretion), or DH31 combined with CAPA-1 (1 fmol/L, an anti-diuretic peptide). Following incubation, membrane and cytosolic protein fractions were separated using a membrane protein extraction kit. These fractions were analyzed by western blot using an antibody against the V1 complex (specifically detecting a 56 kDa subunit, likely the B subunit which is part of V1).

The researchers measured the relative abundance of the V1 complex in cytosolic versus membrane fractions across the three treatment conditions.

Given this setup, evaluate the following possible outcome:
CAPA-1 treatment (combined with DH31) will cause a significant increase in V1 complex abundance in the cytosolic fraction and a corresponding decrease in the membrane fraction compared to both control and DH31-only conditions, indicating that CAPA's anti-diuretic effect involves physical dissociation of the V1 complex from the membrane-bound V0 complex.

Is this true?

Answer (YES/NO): NO